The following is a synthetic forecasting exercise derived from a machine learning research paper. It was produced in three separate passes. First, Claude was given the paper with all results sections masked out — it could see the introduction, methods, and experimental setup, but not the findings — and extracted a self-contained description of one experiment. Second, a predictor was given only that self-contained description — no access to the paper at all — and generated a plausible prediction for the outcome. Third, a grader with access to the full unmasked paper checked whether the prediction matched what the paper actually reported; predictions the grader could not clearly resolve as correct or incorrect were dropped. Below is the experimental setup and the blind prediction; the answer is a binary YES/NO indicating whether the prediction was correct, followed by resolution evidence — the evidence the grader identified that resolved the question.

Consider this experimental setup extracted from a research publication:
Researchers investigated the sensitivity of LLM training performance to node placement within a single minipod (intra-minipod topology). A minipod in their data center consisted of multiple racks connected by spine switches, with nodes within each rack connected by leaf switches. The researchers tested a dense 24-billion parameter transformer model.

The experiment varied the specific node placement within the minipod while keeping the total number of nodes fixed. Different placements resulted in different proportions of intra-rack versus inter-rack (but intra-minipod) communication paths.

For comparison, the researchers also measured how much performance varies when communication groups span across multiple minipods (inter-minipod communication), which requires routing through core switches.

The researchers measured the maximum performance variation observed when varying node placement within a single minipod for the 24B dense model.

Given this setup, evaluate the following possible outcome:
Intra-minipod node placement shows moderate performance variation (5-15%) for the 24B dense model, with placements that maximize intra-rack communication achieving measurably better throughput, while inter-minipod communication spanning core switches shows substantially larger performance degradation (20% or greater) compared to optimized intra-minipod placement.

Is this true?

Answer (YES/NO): NO